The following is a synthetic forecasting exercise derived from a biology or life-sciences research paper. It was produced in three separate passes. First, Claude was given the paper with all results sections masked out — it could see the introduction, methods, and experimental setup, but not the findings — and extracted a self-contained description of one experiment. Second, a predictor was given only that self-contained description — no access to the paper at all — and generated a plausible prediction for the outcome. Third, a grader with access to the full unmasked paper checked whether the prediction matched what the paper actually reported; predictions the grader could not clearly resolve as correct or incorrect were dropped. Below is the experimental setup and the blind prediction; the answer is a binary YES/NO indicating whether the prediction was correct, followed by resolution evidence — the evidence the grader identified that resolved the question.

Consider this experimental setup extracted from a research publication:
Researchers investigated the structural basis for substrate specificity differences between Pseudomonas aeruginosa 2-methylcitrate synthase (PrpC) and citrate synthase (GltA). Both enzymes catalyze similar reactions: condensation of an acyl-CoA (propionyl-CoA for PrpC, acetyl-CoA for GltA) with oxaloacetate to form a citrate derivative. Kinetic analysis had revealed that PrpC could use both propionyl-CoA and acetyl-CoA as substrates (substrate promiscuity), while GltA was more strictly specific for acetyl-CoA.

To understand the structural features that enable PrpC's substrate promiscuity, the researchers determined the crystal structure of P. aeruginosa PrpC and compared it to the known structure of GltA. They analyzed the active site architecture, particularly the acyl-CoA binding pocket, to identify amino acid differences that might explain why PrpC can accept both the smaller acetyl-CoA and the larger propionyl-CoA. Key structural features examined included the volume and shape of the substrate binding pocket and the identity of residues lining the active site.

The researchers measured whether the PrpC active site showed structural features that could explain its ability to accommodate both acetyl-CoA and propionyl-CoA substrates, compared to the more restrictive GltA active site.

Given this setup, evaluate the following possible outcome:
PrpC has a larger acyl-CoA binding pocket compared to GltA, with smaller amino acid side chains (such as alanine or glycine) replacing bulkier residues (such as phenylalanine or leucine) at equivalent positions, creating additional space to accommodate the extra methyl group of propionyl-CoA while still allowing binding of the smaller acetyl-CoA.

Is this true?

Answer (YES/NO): NO